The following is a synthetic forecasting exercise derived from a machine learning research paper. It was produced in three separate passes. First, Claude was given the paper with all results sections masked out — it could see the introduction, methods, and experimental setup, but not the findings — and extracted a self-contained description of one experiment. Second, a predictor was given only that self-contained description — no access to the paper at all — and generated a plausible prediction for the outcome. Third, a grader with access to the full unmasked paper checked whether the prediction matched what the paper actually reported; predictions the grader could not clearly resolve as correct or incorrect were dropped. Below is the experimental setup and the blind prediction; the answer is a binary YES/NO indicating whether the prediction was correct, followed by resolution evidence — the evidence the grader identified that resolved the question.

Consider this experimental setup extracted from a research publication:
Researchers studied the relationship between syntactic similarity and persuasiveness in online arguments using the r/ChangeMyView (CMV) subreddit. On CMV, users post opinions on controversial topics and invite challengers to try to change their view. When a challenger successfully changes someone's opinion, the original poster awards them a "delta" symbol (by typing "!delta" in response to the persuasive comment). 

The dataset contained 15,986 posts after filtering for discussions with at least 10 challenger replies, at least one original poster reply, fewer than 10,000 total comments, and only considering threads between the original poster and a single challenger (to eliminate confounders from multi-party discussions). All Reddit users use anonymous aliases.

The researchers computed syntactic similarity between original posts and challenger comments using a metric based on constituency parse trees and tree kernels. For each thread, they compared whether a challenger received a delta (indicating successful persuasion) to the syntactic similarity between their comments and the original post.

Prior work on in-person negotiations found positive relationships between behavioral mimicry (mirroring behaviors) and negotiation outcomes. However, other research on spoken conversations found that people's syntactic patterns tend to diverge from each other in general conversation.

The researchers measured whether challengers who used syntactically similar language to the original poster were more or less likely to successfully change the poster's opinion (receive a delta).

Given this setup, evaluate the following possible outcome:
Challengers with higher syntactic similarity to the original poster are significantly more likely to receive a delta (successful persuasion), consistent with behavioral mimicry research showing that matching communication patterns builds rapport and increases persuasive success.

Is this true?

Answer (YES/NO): YES